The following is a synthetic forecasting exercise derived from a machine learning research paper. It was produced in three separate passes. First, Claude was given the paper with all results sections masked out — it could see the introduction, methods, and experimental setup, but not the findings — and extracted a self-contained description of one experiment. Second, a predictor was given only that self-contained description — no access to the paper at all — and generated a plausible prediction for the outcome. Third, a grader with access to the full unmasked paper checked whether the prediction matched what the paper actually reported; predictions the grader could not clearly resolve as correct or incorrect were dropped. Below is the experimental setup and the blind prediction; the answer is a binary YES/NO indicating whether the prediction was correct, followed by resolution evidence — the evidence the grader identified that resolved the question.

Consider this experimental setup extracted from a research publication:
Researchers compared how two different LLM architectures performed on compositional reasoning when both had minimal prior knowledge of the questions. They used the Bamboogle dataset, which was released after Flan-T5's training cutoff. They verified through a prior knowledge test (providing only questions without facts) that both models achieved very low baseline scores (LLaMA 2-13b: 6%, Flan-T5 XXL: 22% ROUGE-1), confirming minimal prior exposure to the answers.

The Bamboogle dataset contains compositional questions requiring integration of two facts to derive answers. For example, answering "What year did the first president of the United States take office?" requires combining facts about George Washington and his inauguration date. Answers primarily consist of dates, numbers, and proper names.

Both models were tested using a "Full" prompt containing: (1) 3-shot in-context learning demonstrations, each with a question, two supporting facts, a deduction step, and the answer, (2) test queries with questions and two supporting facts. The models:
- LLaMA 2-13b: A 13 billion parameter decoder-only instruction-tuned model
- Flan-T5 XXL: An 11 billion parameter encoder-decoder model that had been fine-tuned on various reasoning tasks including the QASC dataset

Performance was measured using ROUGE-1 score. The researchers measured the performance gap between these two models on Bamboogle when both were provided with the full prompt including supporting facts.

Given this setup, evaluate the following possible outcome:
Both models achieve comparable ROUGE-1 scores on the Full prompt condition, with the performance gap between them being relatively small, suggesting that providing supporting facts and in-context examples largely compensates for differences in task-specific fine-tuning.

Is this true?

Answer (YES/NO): NO